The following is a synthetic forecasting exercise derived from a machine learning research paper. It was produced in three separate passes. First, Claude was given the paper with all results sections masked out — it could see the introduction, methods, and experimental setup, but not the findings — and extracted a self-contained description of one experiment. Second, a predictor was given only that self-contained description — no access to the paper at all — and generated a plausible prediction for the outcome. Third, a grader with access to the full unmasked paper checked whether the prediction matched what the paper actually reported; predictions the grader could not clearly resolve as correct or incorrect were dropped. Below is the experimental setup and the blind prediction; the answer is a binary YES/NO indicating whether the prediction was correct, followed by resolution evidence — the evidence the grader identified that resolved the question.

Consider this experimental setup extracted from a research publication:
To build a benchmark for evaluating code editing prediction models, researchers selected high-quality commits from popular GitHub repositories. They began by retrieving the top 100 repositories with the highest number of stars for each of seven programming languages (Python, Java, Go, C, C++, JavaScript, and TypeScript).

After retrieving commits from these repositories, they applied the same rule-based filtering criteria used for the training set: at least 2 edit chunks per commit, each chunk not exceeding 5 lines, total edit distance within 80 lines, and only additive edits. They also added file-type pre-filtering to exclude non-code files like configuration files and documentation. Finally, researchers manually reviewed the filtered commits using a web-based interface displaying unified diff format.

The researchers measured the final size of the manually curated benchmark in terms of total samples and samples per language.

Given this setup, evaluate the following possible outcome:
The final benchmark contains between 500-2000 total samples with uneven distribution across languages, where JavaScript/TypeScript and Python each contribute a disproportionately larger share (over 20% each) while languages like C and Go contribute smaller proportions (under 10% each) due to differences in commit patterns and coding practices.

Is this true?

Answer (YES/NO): NO